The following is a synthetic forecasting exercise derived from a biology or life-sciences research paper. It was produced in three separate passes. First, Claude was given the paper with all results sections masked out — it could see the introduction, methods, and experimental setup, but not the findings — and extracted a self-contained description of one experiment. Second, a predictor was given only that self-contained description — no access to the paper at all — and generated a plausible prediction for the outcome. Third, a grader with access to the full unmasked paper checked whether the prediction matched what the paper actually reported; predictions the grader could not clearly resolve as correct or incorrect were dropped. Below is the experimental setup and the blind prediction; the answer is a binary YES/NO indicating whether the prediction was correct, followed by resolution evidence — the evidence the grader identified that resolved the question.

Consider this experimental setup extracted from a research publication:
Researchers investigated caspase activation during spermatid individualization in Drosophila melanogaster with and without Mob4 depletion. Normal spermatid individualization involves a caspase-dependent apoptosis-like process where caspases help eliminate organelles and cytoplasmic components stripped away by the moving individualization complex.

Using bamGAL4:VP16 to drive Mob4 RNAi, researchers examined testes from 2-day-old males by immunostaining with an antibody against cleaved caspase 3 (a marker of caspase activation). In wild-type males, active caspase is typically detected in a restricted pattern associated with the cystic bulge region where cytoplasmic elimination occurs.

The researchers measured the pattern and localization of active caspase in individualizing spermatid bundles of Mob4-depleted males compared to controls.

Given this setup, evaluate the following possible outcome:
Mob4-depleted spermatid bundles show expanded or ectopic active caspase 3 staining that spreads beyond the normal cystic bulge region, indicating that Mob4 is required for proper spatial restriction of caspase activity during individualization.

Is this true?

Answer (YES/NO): YES